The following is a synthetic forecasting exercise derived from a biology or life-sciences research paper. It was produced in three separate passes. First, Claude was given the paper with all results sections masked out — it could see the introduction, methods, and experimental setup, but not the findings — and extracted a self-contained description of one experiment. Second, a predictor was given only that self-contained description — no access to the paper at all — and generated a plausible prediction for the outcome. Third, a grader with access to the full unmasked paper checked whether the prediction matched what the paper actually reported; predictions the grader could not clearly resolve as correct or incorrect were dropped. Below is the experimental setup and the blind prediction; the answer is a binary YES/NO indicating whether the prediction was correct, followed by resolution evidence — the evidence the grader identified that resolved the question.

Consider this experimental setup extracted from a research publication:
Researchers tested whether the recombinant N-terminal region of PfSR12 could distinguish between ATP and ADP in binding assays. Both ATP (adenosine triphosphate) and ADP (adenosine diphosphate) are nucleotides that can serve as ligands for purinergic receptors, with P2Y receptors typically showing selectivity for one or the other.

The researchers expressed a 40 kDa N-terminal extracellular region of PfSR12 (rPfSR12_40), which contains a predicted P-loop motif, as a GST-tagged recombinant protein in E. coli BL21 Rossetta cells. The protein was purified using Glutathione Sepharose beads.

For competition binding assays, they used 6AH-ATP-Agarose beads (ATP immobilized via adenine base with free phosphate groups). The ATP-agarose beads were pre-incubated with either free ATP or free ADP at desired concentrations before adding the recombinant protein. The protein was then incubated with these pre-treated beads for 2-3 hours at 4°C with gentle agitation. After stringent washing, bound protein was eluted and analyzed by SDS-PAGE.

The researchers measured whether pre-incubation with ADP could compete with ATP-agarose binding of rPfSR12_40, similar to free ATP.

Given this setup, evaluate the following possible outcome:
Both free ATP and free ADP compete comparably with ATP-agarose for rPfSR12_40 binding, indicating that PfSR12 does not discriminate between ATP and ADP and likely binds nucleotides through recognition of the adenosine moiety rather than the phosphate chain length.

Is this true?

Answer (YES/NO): NO